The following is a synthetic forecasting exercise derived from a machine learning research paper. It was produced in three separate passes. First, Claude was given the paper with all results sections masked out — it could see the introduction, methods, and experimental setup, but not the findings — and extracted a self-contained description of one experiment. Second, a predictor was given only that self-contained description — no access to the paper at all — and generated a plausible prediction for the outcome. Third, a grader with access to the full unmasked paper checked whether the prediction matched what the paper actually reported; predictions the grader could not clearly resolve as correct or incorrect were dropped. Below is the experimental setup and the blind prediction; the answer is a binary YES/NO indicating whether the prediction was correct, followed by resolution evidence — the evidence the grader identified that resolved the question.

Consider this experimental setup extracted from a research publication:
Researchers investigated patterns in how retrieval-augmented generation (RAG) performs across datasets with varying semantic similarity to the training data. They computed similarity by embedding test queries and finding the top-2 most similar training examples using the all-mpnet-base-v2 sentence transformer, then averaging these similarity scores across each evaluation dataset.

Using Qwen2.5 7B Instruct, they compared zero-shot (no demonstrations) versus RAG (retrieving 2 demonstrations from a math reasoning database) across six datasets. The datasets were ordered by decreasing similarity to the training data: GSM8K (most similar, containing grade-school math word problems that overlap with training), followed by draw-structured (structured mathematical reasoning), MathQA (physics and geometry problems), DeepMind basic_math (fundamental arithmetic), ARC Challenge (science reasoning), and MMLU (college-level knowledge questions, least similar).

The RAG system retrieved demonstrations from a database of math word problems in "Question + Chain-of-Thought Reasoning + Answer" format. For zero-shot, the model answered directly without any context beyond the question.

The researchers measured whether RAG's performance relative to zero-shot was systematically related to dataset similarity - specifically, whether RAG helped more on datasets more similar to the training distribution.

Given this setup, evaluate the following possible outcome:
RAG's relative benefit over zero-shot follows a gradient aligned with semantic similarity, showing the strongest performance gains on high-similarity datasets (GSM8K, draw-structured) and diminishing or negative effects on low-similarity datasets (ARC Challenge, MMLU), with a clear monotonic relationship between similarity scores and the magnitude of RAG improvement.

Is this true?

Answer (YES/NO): NO